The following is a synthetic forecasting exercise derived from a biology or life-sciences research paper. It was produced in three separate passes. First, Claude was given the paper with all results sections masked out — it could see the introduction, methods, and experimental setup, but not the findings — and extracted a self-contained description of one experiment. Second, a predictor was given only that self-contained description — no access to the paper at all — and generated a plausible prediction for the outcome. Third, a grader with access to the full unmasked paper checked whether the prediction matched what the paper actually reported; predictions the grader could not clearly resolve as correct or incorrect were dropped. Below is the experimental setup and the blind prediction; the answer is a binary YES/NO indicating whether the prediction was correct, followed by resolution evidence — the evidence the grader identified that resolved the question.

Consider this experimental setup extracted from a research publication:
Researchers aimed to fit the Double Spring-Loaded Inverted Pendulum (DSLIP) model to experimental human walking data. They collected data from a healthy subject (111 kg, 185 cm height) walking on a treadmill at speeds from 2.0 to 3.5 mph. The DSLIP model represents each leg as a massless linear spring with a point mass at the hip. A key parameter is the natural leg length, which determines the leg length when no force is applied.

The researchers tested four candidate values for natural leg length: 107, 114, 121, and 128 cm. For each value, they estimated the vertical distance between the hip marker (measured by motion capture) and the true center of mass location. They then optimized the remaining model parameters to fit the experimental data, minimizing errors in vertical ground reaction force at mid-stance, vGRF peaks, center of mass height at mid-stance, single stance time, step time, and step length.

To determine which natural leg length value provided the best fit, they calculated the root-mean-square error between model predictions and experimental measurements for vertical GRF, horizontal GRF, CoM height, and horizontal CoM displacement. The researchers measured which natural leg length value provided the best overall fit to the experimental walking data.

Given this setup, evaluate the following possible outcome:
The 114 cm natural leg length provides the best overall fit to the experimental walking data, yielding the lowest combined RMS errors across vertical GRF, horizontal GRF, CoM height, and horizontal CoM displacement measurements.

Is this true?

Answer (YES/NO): NO